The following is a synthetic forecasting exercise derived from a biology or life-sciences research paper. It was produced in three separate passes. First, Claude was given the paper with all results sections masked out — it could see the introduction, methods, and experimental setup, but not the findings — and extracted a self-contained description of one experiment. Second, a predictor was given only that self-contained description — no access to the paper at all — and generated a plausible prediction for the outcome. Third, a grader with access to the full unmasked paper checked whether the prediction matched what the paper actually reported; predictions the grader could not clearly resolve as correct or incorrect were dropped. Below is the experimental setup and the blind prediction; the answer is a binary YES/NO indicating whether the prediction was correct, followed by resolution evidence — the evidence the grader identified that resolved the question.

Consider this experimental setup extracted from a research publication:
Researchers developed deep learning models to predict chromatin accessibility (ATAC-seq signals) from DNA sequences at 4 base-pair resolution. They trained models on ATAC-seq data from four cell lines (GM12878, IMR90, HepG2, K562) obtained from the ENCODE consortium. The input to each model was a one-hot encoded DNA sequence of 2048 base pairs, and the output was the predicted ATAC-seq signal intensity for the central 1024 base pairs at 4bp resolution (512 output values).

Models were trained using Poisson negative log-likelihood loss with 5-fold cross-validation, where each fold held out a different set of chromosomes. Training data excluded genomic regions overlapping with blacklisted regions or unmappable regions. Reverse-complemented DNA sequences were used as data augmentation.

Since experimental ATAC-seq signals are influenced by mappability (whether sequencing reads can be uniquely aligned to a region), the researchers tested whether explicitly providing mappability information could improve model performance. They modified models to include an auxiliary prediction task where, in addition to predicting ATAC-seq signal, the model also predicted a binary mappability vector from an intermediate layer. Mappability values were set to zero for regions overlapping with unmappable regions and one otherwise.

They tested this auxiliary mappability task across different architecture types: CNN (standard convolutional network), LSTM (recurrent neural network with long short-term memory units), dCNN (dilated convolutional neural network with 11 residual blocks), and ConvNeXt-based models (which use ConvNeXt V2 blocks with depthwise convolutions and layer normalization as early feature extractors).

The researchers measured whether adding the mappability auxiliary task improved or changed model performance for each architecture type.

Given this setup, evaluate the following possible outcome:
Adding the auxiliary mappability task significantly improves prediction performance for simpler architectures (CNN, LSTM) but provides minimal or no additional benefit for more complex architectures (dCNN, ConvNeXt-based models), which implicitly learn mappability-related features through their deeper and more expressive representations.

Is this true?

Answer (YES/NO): NO